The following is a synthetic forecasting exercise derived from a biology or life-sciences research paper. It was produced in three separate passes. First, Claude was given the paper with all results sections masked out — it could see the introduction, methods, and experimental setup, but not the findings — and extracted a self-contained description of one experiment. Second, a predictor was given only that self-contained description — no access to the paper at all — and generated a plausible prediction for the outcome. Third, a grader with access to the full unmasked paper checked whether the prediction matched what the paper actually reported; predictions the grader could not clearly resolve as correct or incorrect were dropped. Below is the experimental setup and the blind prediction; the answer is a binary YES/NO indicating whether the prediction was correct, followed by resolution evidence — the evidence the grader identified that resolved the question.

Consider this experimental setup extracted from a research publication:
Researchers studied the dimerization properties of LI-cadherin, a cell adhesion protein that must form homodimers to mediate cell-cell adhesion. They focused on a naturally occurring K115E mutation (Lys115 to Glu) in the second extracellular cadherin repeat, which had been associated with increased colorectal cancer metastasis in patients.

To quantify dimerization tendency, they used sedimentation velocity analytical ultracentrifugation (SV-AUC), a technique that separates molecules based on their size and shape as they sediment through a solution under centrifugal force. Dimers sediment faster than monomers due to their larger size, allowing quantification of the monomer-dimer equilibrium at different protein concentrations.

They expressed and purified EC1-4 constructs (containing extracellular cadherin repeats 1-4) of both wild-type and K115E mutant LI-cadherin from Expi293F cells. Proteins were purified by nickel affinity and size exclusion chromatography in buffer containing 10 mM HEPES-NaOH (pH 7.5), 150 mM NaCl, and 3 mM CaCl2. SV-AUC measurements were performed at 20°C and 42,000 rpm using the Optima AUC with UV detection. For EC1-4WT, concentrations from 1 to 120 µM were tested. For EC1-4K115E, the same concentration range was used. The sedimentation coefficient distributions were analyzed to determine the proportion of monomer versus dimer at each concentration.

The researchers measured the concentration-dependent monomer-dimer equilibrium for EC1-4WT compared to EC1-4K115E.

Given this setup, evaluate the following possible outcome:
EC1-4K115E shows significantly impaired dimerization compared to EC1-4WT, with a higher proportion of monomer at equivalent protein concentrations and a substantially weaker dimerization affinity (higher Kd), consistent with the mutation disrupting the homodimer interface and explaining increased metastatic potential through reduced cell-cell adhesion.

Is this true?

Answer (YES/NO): NO